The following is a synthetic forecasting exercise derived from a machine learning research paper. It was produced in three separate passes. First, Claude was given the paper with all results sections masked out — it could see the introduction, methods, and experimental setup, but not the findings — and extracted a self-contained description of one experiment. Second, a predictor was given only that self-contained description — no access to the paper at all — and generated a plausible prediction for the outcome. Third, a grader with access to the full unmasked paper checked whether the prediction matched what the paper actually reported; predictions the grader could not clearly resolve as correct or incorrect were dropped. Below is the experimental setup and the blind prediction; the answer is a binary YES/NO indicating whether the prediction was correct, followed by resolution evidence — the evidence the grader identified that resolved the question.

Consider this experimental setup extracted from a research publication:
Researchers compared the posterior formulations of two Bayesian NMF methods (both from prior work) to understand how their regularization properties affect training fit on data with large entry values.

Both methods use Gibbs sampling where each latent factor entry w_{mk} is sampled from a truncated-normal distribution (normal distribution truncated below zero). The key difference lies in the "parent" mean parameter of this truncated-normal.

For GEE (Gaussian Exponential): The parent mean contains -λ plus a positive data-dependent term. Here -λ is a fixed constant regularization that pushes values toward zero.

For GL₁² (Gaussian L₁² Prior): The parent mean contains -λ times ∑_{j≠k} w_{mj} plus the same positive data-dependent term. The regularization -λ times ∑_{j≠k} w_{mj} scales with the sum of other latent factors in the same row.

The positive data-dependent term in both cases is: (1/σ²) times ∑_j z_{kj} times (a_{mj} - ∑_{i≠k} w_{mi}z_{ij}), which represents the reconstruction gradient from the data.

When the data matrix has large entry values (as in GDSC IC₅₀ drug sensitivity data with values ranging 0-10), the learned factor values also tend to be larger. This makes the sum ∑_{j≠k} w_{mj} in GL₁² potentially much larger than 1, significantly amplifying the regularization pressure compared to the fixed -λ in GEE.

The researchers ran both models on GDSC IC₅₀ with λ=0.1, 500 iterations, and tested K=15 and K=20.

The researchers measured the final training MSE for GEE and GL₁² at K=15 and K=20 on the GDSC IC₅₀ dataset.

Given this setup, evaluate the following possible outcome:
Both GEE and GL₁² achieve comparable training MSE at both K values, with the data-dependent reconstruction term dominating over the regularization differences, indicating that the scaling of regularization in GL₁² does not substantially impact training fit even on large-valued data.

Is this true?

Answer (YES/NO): NO